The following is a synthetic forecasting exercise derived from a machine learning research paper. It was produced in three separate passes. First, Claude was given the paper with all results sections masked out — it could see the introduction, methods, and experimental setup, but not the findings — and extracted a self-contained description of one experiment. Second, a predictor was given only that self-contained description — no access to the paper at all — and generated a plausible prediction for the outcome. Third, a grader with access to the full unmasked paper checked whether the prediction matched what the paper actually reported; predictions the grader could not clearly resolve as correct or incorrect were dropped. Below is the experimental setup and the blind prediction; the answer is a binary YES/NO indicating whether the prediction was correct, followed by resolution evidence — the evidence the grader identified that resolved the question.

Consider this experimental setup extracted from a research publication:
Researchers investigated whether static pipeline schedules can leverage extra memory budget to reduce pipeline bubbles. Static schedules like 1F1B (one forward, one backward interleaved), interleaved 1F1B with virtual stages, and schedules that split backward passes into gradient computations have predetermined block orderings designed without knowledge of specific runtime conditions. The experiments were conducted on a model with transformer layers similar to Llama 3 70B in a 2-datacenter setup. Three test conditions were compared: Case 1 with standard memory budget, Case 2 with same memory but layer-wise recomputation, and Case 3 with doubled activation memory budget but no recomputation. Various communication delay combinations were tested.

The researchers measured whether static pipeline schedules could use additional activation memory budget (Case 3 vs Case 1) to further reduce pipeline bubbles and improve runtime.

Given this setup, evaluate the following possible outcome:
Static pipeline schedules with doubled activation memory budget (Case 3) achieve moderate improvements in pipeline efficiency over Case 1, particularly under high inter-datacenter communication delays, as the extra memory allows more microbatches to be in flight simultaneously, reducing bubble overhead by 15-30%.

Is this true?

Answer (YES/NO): NO